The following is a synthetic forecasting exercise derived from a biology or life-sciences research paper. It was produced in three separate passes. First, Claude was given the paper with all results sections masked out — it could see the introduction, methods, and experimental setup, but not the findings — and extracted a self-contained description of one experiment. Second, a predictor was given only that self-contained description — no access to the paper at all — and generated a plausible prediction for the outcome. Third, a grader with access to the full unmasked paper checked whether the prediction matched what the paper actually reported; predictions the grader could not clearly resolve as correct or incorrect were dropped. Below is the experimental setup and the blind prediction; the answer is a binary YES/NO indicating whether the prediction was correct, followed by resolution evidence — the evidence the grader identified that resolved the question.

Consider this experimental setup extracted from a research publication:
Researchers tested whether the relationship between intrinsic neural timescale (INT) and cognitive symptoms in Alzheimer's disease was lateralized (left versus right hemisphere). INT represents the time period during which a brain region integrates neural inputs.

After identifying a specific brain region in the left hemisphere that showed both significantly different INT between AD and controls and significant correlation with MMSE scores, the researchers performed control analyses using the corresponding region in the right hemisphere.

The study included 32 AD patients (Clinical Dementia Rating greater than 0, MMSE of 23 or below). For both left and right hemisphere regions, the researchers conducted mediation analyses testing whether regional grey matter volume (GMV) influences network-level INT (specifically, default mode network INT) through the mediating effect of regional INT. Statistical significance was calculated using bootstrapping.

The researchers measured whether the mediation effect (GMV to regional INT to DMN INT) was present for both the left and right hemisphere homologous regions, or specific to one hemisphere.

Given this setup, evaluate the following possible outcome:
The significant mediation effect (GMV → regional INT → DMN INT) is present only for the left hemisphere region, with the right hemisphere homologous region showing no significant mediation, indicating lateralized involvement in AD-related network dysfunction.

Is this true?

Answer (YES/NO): YES